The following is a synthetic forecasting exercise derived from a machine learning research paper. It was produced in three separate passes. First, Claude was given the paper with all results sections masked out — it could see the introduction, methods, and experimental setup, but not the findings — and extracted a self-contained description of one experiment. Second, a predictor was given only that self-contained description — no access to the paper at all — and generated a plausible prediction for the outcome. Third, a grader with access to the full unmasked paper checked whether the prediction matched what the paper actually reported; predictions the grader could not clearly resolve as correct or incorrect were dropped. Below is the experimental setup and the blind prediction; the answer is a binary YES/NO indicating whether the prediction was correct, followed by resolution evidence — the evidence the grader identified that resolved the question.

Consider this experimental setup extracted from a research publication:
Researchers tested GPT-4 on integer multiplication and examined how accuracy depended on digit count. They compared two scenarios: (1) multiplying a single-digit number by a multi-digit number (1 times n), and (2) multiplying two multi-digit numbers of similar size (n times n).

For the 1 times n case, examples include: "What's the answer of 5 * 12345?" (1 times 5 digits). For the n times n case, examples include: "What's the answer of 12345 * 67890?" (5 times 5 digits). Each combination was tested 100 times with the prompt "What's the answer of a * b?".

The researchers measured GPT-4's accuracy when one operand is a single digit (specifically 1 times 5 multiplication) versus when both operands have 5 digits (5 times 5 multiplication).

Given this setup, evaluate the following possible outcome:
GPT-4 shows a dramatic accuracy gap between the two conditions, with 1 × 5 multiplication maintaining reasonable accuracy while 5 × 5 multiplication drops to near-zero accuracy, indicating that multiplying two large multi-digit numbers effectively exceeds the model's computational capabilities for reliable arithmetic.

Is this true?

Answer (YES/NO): YES